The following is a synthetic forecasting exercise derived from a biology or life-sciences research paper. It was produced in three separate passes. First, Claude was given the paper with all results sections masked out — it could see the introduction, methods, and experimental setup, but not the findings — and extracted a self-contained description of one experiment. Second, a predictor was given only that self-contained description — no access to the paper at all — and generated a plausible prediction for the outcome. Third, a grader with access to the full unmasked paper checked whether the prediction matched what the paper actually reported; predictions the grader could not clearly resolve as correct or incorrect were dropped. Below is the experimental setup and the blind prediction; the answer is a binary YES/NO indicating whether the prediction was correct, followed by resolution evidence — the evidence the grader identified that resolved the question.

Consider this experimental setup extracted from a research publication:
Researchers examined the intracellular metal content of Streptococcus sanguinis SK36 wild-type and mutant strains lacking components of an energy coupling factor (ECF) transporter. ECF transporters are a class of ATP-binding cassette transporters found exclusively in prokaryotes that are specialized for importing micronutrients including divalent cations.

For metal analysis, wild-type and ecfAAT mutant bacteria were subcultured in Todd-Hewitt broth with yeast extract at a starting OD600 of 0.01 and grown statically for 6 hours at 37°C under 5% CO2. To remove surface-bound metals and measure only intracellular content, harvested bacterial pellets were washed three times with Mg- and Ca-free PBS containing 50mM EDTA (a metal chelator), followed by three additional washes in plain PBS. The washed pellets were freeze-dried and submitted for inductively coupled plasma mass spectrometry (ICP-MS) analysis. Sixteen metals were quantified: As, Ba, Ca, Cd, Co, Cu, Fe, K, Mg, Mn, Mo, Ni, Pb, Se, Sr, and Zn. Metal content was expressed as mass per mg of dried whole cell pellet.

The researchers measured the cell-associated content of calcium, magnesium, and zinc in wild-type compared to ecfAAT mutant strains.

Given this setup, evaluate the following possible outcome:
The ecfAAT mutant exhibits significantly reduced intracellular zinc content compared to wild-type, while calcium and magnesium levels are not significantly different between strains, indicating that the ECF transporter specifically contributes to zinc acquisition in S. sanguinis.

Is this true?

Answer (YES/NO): NO